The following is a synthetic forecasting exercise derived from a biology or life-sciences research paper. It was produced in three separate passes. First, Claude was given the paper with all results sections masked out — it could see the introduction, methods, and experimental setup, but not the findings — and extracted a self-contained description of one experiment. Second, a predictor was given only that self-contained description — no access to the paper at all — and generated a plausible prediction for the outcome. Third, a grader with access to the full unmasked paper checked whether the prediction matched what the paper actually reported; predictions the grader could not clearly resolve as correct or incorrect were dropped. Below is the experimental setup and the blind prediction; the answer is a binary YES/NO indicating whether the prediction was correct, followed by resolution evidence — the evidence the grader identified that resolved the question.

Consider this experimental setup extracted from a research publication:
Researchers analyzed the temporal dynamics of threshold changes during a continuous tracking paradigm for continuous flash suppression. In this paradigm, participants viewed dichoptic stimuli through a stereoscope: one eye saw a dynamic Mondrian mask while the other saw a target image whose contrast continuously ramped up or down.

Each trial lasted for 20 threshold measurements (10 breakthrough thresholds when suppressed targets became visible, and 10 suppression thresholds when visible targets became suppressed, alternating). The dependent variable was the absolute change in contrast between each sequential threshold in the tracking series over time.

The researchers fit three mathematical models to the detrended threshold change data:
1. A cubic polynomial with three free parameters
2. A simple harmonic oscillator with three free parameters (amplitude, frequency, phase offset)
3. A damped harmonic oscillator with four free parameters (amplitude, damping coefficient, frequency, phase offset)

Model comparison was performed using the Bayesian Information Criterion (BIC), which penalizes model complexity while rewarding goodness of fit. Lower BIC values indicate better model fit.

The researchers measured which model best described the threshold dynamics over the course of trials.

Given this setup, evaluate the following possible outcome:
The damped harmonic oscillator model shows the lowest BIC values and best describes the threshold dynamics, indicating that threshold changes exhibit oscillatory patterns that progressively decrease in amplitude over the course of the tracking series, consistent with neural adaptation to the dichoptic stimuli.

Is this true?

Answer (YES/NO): YES